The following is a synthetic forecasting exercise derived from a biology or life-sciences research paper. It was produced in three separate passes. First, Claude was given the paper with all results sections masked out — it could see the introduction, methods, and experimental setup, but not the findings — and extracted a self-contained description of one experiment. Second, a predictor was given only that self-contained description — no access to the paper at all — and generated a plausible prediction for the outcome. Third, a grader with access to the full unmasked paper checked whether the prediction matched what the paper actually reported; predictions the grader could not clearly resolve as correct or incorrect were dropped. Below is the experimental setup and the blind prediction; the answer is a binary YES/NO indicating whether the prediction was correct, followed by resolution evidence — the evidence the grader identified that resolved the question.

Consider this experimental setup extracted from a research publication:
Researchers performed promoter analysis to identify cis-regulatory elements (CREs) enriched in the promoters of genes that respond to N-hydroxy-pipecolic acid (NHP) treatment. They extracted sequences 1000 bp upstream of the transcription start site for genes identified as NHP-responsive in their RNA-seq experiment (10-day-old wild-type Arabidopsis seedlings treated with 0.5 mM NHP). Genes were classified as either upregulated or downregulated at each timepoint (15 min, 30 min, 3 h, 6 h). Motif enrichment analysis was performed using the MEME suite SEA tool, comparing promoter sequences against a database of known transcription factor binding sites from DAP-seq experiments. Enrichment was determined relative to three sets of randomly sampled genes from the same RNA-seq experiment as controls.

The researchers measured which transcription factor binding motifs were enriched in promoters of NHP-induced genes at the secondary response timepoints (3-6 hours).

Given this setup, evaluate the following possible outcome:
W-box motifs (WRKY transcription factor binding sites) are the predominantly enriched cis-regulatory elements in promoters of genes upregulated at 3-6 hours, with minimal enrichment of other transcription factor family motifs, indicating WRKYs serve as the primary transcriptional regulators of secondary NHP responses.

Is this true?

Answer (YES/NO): NO